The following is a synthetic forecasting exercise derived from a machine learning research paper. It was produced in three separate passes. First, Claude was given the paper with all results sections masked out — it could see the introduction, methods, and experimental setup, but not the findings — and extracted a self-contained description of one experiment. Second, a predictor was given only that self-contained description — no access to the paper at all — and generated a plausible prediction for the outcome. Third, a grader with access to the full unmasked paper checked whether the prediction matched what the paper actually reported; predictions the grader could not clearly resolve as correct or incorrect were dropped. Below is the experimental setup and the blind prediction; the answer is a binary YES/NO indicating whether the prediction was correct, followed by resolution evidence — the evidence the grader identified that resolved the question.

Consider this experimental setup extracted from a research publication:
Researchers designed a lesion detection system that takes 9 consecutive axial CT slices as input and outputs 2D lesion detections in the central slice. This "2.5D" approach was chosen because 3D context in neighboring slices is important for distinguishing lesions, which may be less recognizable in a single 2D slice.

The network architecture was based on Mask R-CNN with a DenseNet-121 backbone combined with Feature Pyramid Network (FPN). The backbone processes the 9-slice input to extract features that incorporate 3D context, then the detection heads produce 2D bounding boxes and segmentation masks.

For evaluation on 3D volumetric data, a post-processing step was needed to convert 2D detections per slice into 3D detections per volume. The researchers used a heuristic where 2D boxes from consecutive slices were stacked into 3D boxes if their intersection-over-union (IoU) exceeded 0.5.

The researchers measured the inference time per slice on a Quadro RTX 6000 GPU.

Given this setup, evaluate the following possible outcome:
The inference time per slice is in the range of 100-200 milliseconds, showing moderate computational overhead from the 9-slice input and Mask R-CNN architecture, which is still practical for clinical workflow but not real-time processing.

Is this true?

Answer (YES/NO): NO